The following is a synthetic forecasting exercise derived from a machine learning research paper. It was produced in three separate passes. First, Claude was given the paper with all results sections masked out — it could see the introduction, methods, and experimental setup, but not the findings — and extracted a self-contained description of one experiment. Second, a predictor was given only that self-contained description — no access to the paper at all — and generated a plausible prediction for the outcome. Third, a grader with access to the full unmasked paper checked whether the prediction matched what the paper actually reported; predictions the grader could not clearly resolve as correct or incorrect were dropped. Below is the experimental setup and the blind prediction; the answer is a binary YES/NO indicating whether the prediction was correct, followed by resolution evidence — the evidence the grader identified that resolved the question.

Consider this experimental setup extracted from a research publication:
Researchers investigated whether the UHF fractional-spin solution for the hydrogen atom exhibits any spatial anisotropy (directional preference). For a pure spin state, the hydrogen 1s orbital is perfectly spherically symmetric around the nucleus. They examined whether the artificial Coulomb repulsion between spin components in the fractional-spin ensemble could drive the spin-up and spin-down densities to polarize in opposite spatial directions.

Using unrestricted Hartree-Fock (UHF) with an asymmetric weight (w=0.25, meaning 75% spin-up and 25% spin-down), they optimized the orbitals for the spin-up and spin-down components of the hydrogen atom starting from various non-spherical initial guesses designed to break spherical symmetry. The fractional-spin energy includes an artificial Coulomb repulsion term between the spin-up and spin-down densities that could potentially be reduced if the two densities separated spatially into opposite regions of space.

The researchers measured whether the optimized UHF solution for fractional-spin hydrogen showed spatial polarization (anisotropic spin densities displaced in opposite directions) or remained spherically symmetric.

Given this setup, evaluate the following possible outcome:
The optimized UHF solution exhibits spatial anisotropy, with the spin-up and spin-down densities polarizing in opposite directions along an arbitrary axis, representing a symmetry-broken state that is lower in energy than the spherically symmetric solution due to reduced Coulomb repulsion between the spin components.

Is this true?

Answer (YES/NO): NO